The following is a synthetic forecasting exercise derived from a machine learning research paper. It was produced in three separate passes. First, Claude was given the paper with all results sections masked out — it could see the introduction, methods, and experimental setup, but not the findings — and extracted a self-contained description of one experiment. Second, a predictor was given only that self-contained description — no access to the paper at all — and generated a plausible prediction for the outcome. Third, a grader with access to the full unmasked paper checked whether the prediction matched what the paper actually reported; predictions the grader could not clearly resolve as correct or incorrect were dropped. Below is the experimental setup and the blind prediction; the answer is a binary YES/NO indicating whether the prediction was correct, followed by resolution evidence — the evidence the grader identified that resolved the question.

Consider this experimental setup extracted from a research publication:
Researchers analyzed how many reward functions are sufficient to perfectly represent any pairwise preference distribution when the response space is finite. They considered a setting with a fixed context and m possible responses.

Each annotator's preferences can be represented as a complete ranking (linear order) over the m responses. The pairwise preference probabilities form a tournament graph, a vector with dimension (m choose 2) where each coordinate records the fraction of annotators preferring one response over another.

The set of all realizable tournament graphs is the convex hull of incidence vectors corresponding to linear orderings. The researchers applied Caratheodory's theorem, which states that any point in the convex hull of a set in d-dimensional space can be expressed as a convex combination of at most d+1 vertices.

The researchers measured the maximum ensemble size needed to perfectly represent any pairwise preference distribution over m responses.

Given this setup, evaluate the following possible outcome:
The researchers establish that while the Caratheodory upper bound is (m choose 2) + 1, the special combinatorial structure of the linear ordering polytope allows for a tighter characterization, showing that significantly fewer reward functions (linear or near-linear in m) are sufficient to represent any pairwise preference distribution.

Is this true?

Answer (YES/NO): NO